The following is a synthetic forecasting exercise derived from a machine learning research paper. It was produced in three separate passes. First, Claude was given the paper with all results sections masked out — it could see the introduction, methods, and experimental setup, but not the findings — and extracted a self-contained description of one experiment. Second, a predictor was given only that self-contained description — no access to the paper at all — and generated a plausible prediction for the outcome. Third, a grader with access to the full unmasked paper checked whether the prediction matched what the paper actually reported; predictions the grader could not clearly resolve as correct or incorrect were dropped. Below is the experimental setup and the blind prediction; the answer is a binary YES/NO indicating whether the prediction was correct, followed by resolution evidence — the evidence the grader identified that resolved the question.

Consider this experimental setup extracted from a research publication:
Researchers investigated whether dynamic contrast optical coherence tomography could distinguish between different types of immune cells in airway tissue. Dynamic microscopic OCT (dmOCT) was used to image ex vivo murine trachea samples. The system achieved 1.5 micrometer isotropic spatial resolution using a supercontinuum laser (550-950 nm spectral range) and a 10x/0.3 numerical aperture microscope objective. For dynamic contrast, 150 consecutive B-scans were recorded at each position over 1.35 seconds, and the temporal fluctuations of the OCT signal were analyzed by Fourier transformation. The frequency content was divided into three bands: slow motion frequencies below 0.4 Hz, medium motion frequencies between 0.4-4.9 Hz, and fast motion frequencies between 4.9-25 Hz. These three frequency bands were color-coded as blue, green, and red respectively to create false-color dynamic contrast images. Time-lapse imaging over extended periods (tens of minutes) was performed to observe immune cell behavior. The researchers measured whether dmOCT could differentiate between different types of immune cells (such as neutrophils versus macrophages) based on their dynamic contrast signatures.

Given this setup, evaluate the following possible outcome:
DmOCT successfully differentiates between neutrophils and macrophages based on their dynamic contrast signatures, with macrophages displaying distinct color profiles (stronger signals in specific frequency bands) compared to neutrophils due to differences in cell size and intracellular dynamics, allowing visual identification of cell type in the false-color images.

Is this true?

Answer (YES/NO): NO